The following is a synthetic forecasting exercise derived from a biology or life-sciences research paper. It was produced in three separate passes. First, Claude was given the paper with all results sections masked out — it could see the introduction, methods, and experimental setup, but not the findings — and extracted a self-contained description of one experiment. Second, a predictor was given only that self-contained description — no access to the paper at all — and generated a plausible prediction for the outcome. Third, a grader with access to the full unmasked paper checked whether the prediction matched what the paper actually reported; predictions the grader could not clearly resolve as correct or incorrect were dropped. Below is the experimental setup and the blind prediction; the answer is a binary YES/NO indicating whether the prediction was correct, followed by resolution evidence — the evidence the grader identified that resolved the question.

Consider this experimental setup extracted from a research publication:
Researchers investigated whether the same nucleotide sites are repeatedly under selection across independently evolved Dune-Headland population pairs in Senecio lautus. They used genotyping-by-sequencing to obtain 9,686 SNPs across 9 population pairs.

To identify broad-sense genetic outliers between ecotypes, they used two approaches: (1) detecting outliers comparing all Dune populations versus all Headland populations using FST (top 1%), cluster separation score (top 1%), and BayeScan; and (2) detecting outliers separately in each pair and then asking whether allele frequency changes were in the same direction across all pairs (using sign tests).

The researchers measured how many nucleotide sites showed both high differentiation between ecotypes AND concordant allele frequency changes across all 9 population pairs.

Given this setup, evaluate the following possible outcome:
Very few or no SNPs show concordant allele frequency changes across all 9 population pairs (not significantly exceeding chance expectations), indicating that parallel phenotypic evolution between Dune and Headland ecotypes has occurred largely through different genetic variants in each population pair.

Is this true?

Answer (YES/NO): NO